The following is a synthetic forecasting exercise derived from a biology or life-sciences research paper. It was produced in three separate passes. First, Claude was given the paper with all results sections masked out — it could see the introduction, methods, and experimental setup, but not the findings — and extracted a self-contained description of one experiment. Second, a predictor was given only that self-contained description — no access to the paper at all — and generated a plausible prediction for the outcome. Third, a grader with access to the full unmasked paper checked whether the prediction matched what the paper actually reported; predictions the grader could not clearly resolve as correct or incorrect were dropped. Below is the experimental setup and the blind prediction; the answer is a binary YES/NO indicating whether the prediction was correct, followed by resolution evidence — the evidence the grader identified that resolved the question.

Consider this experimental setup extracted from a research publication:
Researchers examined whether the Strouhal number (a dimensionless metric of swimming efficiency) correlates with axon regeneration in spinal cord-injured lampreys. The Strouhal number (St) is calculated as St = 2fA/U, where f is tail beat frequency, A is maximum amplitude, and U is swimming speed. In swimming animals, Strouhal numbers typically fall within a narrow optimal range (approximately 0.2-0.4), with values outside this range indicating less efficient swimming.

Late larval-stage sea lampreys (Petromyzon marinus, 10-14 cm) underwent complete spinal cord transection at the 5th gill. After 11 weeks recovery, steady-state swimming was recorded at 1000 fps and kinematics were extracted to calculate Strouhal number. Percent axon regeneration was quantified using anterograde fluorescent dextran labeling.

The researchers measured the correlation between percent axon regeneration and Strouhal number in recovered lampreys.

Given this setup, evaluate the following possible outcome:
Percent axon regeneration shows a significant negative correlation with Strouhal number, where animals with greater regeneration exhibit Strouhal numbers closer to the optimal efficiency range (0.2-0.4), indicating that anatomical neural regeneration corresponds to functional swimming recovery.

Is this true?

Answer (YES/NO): NO